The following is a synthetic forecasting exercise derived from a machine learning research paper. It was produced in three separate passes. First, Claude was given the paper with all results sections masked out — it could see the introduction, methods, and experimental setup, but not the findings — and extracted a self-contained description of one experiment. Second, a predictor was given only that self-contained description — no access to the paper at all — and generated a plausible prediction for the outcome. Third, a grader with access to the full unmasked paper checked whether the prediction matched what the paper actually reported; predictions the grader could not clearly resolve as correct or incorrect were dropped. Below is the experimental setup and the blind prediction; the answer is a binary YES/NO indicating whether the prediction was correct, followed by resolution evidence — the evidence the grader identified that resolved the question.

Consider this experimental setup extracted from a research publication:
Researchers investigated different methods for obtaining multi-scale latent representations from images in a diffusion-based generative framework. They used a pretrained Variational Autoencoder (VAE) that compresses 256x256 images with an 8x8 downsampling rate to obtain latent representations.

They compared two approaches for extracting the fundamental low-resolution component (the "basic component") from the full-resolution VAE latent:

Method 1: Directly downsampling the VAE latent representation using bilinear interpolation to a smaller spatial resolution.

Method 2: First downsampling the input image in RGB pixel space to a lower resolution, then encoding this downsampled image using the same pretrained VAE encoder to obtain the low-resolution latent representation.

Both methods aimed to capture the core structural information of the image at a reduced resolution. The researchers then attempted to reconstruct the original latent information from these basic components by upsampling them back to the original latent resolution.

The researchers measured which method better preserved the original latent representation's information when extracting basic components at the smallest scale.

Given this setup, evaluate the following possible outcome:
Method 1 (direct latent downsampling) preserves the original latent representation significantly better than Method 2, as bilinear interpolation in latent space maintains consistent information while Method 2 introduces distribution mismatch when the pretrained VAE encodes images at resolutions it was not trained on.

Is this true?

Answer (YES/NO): NO